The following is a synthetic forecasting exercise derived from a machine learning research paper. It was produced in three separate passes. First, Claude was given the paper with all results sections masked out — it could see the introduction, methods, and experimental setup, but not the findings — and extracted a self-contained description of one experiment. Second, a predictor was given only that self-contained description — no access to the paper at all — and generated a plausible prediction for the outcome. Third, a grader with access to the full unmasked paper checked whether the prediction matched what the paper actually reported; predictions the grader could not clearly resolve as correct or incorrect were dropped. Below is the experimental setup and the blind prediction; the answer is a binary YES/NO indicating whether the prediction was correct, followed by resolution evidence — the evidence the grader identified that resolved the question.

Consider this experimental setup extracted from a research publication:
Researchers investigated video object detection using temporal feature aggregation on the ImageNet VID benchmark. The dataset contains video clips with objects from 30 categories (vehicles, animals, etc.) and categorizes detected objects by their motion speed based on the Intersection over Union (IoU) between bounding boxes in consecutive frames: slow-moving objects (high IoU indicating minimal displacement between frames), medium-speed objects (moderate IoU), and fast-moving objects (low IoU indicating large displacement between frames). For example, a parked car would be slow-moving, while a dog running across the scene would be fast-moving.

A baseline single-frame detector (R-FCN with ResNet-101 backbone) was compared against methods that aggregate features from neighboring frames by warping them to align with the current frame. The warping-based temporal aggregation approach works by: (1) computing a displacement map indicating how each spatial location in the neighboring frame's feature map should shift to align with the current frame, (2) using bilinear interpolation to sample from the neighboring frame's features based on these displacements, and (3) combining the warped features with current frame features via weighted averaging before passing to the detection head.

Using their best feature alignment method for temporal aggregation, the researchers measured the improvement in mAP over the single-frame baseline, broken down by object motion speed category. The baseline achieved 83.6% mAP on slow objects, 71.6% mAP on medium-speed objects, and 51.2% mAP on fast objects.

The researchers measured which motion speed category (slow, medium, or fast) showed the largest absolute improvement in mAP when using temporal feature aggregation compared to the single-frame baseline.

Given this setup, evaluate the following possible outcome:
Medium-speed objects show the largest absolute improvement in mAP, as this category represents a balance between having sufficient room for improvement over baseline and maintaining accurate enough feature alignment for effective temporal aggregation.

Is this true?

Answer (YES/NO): NO